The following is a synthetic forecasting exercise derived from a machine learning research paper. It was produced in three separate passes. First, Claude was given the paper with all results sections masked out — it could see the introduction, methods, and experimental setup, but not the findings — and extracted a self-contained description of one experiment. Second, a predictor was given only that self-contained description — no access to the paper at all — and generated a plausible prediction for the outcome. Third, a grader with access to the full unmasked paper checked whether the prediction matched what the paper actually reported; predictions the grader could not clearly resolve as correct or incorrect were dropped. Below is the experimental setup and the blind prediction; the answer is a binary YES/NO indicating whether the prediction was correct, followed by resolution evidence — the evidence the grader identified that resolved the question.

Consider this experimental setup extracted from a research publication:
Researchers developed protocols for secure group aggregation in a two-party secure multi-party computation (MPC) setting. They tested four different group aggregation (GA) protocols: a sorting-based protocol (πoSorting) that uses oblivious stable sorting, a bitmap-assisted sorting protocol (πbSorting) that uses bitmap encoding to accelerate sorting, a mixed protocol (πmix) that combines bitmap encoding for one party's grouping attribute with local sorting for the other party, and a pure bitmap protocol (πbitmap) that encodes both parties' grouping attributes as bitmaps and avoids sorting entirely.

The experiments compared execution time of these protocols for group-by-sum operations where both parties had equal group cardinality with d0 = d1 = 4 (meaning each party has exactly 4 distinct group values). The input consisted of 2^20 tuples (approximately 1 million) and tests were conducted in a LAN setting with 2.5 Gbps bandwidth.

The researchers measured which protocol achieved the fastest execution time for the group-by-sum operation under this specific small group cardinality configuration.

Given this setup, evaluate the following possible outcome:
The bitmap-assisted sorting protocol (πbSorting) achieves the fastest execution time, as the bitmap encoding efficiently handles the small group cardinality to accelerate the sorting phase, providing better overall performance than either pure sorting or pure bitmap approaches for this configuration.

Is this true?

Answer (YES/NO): NO